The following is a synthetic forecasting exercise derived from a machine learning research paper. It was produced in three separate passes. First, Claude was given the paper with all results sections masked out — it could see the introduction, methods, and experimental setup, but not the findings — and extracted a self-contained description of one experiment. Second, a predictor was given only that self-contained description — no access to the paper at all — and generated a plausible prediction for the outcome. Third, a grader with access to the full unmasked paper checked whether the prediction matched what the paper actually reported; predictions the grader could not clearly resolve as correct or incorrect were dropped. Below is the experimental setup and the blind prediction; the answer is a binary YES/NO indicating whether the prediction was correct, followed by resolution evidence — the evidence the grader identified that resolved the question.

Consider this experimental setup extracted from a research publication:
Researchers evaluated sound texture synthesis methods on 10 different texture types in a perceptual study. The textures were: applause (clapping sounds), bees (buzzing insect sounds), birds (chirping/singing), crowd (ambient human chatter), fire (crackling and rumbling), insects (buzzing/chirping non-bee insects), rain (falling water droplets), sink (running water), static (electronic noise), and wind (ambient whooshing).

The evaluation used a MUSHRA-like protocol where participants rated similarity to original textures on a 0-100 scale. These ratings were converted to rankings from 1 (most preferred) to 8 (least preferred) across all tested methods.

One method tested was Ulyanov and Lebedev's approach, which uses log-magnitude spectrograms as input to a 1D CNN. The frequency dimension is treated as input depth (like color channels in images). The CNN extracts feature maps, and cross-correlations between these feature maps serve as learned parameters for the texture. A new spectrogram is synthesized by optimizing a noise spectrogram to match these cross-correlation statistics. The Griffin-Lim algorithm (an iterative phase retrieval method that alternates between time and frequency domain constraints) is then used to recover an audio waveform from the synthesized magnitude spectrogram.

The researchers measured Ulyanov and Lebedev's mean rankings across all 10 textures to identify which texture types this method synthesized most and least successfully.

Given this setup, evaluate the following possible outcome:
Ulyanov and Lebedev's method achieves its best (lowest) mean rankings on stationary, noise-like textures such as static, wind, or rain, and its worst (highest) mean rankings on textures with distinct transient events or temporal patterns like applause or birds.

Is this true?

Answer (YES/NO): NO